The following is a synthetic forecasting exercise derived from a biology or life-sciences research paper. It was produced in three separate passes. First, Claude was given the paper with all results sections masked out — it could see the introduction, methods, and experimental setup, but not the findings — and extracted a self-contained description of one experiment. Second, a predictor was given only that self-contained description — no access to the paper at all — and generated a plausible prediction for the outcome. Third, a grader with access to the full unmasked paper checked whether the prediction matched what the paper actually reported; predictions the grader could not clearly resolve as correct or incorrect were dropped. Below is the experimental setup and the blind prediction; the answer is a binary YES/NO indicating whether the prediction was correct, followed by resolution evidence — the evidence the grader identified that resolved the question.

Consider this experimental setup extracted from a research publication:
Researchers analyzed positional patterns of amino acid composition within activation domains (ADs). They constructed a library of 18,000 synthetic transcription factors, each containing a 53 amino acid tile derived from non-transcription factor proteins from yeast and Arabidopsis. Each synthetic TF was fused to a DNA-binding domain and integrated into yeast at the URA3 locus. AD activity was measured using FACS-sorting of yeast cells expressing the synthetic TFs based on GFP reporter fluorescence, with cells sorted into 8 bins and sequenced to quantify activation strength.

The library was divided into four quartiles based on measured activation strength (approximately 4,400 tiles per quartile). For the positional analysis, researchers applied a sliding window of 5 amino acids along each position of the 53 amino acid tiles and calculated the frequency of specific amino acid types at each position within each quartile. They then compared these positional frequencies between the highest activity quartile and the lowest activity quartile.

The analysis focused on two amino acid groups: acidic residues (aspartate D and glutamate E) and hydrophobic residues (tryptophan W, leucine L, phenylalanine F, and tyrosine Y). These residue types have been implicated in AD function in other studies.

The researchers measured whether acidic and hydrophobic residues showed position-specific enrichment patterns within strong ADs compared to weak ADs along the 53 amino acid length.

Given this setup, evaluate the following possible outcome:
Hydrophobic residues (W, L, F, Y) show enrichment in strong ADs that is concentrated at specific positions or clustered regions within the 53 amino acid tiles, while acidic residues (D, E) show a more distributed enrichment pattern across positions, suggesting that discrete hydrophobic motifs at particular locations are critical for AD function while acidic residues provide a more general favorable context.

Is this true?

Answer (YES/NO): YES